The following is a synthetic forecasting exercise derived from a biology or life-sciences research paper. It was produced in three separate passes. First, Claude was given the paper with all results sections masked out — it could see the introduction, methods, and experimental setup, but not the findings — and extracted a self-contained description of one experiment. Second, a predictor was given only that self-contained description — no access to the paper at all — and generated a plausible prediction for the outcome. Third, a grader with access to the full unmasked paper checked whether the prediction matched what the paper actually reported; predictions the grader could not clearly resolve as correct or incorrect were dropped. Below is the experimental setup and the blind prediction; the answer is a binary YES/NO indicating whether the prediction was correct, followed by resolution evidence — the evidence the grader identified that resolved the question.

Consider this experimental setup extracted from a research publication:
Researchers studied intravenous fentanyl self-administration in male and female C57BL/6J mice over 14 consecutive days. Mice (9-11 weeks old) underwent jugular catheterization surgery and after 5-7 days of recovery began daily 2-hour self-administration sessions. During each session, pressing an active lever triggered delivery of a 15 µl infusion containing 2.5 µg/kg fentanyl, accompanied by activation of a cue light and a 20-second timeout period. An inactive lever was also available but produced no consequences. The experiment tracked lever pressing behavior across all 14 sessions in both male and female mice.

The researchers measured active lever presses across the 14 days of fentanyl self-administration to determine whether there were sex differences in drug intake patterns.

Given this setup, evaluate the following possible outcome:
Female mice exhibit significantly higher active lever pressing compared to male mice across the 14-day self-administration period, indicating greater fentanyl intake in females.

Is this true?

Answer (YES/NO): NO